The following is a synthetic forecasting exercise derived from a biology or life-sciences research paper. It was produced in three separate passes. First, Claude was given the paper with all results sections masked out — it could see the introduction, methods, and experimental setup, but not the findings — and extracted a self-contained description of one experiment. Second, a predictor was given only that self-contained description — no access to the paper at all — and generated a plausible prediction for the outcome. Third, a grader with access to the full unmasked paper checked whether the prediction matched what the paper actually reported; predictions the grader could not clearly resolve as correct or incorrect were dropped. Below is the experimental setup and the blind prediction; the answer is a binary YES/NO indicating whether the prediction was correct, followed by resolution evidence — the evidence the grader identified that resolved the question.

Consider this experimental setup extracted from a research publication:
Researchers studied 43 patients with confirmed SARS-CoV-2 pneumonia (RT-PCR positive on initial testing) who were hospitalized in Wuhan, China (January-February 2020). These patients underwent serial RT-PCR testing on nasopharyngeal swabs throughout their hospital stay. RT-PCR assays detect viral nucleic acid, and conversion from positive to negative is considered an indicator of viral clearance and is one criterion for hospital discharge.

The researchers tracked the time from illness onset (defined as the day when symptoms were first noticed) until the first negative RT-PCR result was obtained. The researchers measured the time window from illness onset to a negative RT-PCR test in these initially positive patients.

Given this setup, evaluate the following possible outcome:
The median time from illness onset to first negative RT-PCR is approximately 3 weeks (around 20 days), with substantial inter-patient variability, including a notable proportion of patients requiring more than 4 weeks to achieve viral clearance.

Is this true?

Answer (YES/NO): YES